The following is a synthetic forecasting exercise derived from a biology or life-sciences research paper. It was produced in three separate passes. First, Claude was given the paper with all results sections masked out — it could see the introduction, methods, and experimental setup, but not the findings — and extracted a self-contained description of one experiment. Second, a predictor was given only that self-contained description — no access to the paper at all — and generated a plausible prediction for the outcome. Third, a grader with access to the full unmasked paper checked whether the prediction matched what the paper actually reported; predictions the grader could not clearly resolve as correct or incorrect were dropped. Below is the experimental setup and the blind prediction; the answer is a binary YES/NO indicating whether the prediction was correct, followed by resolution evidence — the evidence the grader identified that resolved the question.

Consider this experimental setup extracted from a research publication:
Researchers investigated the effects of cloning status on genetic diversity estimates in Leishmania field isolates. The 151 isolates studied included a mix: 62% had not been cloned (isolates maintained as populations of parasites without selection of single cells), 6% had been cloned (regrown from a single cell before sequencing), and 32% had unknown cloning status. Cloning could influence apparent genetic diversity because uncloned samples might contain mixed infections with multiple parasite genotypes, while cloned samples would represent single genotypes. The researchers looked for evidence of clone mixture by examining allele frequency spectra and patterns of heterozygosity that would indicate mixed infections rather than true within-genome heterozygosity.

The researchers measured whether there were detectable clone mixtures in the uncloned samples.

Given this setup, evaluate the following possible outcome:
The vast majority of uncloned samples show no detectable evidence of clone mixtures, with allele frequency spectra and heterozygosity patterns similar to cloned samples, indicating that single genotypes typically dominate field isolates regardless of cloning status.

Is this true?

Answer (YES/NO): YES